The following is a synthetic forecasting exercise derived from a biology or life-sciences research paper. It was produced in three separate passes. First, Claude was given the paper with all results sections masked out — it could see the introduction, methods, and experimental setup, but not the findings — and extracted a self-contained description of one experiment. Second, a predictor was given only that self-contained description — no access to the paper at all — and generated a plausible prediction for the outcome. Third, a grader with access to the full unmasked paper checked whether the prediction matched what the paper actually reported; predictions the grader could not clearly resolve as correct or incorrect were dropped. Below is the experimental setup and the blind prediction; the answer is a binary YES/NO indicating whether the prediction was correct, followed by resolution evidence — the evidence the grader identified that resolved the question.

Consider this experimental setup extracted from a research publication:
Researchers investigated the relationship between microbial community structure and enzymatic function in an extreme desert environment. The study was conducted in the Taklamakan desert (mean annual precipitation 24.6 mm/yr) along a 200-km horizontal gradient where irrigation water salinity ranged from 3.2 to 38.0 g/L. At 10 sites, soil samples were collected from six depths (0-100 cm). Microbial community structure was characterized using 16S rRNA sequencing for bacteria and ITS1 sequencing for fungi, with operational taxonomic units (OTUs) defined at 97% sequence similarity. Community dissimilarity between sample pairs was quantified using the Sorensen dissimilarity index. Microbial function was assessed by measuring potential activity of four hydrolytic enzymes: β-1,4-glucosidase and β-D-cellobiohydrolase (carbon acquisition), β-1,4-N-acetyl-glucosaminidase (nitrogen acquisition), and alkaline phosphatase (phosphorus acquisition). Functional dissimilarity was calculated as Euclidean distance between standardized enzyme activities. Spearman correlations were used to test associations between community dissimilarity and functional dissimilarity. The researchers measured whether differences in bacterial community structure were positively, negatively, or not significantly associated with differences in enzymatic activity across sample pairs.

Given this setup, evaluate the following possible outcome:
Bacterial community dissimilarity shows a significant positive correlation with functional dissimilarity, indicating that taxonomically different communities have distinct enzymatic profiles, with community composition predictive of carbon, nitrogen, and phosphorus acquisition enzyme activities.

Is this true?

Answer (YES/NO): NO